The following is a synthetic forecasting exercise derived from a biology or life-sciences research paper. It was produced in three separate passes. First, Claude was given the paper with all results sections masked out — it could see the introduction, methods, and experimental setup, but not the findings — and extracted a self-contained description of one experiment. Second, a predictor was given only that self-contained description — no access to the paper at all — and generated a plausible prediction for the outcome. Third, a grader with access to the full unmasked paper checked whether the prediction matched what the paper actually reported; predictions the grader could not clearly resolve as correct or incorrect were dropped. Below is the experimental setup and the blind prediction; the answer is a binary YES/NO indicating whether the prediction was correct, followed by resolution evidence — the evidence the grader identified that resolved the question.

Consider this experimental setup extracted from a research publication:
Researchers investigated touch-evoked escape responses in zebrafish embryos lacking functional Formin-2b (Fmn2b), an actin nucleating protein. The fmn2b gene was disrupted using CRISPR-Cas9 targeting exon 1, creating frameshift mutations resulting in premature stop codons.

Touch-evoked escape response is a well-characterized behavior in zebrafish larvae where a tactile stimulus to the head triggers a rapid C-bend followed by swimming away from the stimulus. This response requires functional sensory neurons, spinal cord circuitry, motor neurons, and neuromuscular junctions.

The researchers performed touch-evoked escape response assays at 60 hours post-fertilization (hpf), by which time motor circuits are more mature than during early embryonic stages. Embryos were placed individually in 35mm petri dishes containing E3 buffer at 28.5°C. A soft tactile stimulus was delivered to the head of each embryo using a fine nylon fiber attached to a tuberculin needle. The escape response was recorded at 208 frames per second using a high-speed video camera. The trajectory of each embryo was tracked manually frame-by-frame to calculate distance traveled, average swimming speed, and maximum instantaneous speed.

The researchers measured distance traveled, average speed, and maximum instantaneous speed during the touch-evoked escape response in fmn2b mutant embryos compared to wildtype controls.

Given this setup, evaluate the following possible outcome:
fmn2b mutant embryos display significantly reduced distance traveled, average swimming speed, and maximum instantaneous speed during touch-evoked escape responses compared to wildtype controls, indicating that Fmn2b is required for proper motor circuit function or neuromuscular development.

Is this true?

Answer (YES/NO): NO